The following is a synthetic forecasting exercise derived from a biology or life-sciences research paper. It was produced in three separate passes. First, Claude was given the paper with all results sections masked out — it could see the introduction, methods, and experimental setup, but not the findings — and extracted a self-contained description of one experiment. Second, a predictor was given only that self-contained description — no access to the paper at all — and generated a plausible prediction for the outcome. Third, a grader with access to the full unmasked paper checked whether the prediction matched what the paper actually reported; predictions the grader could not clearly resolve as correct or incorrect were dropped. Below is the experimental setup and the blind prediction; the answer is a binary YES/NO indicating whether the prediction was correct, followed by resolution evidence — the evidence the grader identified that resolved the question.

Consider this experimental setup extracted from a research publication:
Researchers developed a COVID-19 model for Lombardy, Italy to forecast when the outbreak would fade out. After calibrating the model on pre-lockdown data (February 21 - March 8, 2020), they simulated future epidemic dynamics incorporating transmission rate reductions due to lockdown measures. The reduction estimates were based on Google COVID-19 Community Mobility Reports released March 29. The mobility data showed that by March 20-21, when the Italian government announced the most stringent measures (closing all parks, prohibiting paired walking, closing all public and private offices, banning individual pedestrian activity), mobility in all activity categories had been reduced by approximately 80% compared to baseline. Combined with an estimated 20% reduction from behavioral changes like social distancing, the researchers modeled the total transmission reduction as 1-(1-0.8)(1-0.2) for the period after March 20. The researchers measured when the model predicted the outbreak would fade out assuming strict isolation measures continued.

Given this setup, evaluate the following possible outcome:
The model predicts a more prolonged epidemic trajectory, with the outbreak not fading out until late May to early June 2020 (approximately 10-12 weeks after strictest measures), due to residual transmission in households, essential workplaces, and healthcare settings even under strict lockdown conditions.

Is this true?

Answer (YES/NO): YES